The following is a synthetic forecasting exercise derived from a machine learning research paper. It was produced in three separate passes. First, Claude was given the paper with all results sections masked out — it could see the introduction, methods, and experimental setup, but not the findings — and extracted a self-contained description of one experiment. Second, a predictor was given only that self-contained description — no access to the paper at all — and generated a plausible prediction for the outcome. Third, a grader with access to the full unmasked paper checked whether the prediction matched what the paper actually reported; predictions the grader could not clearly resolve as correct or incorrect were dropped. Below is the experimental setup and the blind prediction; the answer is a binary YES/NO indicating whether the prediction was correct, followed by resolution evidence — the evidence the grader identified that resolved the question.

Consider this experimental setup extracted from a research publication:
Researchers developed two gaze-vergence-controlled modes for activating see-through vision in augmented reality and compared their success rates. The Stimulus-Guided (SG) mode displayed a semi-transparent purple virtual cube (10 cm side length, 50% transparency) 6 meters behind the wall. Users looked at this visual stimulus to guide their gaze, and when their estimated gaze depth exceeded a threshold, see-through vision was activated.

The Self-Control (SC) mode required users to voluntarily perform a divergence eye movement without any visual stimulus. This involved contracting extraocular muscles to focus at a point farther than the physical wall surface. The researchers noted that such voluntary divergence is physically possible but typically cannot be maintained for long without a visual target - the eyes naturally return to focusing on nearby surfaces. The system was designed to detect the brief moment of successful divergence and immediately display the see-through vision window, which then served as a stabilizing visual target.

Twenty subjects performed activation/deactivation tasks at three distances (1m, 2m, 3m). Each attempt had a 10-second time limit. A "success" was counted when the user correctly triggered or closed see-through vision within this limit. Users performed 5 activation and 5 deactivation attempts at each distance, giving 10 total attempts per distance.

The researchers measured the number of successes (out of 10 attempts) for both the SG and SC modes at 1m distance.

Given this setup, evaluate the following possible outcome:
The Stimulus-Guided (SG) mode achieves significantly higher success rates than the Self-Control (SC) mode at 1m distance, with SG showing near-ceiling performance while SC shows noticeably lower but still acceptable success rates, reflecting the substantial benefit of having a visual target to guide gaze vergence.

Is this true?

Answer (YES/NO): NO